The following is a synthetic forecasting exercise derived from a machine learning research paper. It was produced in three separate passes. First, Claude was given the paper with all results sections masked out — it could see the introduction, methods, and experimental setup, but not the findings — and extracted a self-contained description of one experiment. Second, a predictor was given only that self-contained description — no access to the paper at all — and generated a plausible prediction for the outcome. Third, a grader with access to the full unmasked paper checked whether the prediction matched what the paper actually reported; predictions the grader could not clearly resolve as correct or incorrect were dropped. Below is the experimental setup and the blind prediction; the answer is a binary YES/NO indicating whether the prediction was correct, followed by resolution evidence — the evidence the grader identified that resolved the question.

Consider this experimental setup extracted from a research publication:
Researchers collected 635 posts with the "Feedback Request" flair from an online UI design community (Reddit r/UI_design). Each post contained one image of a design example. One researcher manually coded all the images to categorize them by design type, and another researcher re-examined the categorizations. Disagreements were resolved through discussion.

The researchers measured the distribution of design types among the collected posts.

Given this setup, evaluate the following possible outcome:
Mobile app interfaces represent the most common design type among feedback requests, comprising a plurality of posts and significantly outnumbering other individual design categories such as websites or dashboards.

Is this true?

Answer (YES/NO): YES